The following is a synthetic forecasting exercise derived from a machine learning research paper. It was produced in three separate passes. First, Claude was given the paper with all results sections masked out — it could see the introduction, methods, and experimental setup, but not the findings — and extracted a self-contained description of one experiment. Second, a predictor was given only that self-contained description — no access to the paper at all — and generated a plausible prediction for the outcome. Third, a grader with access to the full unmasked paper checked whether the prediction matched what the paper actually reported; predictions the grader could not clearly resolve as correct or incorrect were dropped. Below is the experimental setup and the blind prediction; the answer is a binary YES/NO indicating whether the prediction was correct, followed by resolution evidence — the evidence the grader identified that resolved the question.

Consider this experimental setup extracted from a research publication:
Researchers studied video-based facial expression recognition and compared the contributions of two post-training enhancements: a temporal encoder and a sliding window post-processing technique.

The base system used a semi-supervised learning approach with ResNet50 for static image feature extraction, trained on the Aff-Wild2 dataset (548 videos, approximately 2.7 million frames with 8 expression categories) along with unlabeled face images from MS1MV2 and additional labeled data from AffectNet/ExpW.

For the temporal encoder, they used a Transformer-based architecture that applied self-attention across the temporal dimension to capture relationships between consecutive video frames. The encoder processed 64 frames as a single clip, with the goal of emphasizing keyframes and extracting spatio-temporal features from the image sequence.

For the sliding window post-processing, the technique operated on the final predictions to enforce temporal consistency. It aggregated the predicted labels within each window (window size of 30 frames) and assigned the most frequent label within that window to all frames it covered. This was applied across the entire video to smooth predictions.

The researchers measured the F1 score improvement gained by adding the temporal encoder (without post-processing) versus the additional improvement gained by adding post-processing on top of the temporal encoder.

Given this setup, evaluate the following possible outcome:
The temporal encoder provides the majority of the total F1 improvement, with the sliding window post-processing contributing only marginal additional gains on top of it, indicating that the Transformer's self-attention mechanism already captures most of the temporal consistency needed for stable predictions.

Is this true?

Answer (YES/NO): NO